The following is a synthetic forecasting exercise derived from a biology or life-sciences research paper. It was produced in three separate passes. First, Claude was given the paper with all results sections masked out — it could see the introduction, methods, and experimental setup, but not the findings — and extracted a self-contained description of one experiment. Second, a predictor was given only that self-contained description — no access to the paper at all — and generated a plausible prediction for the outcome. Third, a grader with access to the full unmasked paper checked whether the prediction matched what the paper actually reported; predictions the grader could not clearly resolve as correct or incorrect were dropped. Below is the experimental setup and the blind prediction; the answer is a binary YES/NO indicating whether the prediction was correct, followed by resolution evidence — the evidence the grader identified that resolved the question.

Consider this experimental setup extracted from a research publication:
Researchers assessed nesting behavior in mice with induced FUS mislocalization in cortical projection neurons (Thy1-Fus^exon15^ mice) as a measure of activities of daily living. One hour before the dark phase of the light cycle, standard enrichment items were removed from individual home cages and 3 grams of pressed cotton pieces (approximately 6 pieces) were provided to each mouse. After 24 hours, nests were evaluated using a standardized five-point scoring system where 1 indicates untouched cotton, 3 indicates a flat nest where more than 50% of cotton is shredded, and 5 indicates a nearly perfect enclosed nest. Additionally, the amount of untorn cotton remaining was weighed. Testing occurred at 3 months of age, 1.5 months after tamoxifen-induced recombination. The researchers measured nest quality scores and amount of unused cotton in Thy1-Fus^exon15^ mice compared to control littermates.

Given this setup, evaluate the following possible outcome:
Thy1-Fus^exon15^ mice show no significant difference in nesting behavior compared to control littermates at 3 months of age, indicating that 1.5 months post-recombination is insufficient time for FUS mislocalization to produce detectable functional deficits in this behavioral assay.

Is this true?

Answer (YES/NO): NO